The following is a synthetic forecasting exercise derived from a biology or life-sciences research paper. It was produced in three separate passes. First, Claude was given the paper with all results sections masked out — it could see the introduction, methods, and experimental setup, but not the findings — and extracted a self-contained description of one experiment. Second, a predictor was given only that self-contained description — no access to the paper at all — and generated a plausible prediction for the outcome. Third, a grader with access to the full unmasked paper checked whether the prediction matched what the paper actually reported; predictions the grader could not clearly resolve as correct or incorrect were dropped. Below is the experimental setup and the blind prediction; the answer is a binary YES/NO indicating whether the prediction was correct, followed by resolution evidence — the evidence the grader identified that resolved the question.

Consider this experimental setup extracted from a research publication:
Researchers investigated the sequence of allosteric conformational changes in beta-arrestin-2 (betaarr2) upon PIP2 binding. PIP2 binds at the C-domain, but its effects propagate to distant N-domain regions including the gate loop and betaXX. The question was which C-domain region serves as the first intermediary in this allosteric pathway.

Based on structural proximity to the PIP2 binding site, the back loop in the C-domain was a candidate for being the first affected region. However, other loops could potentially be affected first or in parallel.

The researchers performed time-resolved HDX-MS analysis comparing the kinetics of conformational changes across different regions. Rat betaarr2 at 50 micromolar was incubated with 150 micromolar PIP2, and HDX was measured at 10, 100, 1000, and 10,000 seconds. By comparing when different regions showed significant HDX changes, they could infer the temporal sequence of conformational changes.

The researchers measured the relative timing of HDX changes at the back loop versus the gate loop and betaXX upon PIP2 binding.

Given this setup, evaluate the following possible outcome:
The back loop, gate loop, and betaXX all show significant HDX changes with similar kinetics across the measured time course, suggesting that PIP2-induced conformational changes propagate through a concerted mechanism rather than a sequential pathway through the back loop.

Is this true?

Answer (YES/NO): NO